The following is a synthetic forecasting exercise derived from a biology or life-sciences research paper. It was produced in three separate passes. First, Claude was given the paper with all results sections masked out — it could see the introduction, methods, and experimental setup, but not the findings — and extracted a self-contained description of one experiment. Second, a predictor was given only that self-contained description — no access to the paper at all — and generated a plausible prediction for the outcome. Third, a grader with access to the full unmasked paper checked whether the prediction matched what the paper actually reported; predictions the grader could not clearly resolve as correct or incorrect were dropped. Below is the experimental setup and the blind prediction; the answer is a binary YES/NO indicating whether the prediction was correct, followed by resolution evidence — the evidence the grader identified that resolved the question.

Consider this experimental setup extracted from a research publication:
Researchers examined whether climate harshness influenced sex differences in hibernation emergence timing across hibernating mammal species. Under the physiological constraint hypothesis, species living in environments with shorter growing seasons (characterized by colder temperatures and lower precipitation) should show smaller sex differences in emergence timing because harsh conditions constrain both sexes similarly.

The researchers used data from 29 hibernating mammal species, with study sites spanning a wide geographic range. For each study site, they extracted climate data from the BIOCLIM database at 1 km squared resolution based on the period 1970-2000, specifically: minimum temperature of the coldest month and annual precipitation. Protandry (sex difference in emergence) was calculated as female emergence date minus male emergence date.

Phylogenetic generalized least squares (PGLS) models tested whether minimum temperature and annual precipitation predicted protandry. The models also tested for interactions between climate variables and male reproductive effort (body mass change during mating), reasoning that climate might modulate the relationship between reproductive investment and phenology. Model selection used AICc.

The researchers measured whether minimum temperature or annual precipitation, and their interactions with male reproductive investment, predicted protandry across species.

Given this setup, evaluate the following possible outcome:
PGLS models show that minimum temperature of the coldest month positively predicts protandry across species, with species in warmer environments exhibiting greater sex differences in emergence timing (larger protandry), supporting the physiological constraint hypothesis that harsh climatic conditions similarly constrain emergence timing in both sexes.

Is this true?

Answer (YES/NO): YES